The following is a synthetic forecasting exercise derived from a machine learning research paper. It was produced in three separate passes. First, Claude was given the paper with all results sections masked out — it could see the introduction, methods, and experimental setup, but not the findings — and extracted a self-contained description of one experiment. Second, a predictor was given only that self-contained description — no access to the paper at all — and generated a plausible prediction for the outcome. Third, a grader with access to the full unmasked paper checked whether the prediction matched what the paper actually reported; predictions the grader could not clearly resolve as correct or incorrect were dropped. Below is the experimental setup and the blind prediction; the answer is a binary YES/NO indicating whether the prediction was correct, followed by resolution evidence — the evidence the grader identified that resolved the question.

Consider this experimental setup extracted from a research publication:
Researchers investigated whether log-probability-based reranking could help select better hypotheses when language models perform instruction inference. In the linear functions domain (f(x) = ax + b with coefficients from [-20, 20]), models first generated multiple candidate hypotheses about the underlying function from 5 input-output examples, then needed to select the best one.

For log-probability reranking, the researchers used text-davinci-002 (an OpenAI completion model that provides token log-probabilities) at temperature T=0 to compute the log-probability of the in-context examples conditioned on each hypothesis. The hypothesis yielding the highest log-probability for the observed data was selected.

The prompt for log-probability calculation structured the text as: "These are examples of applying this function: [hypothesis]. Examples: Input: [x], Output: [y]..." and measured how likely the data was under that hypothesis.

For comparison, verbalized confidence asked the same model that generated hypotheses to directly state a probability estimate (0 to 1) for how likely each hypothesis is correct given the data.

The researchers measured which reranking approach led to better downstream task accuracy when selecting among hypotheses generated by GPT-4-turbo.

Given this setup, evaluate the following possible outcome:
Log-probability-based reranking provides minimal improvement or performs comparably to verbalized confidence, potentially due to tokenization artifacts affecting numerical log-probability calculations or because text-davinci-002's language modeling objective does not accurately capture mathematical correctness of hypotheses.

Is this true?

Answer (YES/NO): YES